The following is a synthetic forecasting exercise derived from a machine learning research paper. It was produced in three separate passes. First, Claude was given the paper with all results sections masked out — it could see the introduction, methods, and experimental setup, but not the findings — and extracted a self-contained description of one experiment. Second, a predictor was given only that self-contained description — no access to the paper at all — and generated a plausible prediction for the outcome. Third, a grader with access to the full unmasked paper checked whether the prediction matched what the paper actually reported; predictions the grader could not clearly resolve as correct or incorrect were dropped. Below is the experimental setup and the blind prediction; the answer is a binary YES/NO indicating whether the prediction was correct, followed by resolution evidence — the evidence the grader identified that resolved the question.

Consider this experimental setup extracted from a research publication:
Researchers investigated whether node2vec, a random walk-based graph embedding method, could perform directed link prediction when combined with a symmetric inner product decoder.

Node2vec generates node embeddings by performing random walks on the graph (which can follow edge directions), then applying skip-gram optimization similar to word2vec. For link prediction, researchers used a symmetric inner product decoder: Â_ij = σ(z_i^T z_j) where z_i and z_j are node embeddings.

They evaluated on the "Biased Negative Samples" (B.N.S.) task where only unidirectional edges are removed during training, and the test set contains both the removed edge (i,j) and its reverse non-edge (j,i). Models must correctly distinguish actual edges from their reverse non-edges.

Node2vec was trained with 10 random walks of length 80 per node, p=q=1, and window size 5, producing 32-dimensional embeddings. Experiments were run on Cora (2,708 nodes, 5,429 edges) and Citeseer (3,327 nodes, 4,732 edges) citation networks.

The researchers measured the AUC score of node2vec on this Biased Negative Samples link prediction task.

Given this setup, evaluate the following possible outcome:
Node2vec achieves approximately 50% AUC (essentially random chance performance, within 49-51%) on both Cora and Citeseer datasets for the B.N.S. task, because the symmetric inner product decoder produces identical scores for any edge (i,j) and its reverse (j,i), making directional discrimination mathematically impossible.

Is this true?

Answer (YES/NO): YES